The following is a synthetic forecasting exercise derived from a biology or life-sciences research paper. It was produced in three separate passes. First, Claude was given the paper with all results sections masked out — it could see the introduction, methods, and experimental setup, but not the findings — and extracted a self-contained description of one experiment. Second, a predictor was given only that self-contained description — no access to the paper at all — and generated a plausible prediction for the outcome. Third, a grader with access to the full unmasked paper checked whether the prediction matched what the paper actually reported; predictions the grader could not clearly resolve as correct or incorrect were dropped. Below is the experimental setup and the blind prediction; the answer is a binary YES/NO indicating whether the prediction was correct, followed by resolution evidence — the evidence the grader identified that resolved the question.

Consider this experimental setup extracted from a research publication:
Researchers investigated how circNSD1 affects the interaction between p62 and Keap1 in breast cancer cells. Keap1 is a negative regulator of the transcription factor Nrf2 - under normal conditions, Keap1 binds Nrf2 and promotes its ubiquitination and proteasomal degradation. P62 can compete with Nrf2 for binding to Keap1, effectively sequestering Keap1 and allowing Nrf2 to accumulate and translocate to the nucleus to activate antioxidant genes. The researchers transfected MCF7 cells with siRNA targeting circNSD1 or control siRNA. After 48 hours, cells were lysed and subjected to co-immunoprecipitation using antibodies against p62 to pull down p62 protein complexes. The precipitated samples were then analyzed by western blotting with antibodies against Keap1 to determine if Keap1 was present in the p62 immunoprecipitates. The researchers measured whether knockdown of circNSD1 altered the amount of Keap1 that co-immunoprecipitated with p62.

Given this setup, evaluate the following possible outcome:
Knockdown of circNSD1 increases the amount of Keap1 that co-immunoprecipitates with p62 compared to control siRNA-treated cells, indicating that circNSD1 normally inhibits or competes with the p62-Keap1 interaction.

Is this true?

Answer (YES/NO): YES